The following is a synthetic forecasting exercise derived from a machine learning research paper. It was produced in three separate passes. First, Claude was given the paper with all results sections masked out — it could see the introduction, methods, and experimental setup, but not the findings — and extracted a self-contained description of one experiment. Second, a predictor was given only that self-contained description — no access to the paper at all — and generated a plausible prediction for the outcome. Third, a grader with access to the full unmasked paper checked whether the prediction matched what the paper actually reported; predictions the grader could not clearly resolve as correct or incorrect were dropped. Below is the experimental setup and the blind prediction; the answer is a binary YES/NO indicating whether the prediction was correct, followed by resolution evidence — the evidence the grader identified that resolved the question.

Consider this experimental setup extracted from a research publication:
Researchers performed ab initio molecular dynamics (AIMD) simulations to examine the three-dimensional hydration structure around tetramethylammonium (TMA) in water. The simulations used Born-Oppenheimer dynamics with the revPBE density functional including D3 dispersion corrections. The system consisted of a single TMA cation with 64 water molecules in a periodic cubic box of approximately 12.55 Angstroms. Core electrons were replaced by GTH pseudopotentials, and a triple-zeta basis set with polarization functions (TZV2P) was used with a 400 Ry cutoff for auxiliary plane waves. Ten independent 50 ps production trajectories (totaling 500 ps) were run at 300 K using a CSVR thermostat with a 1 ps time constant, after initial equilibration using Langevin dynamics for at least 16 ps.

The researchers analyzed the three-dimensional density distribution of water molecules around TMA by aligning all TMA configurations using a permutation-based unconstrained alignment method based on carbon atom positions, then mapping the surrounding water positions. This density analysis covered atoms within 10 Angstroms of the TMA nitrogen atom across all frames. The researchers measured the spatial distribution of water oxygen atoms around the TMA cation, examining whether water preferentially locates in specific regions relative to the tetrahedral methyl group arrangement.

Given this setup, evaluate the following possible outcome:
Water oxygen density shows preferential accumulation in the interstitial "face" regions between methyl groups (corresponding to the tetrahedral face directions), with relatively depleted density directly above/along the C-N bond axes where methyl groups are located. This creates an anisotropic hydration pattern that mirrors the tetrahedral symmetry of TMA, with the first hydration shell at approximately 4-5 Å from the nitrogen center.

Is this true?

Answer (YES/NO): YES